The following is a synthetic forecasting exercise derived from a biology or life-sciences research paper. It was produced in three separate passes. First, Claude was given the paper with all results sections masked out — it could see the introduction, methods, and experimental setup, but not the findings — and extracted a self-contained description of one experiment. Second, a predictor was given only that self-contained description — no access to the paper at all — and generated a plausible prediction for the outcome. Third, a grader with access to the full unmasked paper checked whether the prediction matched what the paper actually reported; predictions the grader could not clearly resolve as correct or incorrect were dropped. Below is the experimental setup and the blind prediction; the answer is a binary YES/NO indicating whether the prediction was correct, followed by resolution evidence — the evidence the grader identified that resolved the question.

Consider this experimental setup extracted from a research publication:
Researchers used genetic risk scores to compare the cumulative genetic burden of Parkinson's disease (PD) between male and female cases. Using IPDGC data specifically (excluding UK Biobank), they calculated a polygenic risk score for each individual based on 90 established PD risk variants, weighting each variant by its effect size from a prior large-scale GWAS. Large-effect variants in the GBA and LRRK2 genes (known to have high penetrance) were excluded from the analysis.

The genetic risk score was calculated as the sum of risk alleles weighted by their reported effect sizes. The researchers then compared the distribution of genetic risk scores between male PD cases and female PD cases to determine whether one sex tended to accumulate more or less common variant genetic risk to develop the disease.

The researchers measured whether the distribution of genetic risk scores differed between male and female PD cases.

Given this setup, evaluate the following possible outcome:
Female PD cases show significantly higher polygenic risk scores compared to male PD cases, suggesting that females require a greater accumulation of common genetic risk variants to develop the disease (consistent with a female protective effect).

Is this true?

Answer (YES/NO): NO